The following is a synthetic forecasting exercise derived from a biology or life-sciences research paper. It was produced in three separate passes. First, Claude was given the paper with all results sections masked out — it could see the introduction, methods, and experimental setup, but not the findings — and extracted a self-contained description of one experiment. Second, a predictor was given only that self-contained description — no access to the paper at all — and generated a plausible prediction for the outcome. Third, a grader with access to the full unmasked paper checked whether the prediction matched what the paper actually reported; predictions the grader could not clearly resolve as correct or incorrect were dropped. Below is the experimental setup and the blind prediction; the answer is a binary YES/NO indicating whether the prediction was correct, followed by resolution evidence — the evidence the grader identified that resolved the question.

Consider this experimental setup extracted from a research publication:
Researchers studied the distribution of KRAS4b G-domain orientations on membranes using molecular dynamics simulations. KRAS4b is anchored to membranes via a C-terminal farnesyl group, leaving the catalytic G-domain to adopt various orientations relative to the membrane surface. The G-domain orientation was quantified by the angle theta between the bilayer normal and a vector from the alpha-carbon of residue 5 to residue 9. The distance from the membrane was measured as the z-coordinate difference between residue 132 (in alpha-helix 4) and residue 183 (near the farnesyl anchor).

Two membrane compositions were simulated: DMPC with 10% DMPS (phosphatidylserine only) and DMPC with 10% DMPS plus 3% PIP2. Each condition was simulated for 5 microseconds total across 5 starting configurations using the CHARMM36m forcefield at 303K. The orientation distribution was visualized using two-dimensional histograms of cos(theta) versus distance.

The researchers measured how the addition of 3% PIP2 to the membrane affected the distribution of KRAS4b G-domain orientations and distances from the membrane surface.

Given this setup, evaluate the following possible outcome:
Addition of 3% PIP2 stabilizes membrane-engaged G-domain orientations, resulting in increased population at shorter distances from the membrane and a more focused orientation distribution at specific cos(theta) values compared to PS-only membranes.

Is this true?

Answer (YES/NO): YES